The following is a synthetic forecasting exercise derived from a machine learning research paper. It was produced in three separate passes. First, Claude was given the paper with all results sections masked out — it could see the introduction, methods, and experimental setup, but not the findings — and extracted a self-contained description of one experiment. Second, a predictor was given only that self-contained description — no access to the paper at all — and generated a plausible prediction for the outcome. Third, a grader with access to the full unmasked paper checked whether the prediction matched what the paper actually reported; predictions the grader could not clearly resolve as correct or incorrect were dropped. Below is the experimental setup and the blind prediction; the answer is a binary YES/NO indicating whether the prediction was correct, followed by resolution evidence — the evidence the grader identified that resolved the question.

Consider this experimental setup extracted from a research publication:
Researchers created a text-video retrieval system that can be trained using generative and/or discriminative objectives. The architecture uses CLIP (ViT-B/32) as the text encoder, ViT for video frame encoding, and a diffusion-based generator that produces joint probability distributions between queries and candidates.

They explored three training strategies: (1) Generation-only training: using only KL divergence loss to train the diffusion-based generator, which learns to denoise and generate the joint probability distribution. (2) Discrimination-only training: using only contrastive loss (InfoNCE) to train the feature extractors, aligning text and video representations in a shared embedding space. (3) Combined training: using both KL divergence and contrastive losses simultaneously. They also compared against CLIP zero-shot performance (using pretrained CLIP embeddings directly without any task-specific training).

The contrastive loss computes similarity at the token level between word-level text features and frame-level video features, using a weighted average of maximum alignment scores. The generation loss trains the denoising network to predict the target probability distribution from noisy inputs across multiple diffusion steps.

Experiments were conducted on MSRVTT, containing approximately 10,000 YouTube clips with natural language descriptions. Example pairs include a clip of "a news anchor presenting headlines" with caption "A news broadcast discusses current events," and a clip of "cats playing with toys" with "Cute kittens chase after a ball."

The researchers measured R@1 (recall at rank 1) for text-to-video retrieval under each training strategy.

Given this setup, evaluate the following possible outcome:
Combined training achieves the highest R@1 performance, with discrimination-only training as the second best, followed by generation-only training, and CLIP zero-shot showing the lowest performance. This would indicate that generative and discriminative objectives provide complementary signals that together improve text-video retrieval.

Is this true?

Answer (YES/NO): YES